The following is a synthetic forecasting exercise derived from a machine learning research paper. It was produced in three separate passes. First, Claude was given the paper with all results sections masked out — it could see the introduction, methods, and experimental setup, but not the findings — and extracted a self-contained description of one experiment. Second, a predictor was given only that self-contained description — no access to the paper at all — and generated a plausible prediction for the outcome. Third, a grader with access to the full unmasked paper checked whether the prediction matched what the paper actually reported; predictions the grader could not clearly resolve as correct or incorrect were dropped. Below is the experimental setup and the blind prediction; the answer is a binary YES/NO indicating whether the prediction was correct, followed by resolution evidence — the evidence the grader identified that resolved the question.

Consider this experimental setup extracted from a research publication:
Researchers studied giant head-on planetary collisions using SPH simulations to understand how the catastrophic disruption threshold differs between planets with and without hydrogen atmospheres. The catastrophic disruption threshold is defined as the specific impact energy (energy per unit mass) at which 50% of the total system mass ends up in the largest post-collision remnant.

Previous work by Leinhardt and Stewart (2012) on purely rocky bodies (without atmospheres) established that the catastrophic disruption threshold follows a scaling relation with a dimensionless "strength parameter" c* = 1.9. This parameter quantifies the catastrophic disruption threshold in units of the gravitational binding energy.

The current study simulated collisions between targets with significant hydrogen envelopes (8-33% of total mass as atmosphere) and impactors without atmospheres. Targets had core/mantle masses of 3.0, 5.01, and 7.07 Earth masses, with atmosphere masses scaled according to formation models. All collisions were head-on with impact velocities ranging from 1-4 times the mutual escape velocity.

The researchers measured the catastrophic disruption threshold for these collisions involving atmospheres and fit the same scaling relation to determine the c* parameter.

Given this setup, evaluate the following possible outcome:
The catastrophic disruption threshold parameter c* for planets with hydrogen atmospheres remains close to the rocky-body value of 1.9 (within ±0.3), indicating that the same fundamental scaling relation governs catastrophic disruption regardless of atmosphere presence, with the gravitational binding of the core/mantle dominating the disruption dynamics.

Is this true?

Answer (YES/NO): NO